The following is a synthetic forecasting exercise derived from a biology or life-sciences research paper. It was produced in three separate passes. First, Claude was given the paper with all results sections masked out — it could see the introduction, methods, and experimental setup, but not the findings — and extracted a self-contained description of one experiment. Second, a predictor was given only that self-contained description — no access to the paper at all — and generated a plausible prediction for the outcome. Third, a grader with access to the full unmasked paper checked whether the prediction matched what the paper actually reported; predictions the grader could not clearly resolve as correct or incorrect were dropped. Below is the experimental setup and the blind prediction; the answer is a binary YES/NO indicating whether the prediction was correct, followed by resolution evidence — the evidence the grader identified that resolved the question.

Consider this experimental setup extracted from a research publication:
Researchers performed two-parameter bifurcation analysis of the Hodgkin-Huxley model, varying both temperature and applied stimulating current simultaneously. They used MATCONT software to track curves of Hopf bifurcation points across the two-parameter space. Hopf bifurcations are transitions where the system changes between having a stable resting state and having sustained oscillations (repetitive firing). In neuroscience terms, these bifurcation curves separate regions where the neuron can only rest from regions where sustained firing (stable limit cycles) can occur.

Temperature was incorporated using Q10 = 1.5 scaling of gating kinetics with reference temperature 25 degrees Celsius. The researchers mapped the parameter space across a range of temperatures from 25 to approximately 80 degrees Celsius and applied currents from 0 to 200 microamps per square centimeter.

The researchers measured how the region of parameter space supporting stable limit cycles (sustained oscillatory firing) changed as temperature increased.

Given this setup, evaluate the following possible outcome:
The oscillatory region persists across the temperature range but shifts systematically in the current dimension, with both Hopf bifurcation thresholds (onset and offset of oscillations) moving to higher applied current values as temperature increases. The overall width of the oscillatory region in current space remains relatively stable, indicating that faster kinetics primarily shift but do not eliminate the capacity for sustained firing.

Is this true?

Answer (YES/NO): NO